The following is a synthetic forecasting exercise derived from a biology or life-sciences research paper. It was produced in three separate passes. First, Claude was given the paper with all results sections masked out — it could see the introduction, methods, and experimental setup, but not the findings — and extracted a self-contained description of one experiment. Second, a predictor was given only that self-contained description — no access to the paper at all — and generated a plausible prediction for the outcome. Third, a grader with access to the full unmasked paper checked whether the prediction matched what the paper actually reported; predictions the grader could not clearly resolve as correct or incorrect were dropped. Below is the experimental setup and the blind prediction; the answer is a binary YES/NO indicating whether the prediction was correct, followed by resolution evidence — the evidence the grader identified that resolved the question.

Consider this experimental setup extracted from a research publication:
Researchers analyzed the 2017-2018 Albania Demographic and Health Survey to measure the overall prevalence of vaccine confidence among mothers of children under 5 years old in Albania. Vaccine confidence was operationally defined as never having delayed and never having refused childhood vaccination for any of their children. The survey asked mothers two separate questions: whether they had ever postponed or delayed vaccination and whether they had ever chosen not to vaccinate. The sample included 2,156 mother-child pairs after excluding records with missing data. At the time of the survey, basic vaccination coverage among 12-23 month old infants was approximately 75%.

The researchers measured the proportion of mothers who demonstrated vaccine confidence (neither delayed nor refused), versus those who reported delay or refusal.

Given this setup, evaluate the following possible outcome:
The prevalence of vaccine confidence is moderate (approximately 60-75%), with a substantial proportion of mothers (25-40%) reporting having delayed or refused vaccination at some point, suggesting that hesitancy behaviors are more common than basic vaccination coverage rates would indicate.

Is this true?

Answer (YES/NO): NO